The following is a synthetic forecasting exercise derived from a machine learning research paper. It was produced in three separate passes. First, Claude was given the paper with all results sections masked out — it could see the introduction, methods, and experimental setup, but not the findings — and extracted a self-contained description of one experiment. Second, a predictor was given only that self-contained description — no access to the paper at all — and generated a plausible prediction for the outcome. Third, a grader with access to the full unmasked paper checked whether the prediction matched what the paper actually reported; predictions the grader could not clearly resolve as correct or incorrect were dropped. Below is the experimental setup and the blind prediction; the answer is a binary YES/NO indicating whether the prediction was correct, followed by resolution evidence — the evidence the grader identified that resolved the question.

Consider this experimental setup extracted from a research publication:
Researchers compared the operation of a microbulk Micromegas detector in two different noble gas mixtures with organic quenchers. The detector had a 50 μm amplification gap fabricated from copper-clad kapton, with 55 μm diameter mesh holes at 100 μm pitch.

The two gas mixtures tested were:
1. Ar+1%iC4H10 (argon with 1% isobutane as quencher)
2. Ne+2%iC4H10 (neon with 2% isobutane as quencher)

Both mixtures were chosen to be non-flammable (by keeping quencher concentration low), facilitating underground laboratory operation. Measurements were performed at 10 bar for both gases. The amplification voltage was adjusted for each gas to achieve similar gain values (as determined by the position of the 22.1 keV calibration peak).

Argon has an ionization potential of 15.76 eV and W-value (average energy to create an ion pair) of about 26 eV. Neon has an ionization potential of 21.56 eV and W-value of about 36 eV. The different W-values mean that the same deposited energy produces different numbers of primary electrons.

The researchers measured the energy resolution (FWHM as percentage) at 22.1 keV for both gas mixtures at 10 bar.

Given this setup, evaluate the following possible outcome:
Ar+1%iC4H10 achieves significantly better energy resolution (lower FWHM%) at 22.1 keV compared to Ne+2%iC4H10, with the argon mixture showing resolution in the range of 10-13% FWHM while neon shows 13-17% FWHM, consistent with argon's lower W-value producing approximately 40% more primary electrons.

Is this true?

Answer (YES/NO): NO